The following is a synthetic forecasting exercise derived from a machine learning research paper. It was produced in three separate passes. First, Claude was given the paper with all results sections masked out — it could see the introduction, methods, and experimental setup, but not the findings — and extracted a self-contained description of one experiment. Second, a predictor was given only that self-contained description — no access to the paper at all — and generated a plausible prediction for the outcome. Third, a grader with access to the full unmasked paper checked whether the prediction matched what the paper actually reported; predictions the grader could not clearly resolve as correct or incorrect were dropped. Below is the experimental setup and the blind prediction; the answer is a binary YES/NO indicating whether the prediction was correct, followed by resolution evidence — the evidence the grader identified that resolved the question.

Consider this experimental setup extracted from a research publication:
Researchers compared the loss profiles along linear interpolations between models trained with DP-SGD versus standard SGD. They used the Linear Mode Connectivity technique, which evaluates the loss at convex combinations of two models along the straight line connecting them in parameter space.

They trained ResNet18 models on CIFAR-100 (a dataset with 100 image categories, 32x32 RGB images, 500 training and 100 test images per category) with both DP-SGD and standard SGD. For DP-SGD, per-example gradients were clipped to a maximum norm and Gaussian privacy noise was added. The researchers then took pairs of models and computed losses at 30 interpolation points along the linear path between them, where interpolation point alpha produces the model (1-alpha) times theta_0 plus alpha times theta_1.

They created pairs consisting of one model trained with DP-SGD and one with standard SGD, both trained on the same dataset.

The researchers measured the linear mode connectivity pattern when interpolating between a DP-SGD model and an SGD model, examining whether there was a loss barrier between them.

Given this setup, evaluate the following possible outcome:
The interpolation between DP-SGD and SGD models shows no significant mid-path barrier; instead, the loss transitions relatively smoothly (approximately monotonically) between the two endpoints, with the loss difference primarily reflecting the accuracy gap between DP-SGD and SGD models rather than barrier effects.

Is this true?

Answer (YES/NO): NO